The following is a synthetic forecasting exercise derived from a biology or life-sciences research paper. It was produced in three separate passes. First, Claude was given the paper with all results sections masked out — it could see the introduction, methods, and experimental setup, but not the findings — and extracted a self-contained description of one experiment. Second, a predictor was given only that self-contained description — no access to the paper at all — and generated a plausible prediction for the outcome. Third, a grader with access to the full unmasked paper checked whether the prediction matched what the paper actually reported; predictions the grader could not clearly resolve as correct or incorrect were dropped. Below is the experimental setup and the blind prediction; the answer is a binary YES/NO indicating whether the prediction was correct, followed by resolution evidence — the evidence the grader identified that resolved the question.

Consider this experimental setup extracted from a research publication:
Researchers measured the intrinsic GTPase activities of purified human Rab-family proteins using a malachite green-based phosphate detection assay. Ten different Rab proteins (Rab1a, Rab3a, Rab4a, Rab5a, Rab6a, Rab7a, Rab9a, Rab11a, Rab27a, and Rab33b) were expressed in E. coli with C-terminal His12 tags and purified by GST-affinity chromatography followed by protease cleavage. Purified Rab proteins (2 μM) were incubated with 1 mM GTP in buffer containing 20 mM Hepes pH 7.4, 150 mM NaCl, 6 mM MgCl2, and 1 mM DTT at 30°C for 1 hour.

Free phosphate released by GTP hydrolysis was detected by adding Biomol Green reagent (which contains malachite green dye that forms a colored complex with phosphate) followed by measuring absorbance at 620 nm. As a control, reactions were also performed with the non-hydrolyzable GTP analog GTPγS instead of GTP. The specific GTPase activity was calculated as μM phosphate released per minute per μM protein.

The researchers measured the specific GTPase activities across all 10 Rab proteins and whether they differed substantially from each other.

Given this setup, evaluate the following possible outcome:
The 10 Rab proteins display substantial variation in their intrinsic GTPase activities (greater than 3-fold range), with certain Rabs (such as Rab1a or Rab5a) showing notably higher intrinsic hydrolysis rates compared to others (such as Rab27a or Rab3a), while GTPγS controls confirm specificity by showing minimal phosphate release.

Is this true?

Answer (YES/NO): NO